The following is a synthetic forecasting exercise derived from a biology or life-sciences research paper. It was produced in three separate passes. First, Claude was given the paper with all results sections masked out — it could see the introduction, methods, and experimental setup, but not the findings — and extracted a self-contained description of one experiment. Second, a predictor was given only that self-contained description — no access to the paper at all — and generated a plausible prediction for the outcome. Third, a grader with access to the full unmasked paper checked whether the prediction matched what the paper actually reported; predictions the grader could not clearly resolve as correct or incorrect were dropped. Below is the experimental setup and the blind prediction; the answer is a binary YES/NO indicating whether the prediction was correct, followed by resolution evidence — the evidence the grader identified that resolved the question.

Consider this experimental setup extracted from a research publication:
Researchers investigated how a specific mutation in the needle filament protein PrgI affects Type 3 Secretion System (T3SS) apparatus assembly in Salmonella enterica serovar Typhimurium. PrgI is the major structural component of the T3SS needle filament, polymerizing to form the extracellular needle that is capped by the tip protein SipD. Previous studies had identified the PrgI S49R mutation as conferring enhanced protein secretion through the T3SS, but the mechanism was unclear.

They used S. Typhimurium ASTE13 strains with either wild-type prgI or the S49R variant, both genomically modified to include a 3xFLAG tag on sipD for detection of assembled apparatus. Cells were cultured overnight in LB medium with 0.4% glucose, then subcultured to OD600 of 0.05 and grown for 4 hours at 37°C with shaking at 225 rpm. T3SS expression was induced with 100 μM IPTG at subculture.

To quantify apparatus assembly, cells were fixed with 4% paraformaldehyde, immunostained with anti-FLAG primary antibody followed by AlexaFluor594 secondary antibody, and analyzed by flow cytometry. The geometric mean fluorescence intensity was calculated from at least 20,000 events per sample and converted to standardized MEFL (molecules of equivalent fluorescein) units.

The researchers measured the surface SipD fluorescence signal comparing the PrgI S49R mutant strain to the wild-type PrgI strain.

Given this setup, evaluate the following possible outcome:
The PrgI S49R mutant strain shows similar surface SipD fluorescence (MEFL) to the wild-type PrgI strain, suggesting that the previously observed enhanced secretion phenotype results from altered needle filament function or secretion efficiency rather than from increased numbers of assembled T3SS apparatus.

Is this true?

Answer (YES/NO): NO